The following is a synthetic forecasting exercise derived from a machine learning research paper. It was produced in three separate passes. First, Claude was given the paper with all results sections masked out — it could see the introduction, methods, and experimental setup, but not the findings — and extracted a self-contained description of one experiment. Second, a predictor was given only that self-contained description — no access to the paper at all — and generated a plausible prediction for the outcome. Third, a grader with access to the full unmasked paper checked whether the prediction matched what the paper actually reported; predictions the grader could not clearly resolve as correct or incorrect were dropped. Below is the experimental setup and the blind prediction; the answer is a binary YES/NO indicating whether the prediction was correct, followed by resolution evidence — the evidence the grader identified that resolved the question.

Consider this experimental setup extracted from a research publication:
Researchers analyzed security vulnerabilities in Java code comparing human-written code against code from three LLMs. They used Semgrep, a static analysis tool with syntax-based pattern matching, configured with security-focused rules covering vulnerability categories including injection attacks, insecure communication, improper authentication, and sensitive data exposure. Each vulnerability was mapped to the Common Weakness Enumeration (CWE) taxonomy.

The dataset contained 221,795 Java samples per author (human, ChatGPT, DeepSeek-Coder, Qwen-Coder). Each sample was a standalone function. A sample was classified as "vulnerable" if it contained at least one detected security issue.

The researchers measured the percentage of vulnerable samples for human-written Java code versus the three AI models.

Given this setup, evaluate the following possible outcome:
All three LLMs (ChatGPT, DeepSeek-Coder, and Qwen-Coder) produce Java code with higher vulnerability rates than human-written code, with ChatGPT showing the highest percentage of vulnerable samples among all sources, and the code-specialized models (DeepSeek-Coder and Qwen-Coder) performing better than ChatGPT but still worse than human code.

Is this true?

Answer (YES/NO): NO